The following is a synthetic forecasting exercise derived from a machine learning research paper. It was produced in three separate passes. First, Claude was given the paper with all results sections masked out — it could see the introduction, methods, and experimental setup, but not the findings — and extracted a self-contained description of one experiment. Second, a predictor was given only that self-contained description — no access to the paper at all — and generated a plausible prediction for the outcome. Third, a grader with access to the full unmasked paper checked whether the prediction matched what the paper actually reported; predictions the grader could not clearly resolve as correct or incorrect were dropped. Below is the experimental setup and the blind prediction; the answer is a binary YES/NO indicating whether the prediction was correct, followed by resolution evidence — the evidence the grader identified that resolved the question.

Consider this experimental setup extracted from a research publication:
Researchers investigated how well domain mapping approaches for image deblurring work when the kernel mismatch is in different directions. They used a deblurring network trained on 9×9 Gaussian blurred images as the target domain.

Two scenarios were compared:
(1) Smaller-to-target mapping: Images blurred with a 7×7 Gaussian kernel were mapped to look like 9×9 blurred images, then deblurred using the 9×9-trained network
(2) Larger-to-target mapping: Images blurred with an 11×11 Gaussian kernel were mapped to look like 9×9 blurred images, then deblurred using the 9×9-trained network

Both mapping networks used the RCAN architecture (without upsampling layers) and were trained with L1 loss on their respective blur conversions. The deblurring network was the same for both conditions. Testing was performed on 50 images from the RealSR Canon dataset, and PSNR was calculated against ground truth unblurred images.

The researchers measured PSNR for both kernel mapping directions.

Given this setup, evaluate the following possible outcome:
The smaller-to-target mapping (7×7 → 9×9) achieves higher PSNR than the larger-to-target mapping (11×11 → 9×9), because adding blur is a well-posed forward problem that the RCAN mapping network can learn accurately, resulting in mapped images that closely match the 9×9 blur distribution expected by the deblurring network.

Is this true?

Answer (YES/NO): YES